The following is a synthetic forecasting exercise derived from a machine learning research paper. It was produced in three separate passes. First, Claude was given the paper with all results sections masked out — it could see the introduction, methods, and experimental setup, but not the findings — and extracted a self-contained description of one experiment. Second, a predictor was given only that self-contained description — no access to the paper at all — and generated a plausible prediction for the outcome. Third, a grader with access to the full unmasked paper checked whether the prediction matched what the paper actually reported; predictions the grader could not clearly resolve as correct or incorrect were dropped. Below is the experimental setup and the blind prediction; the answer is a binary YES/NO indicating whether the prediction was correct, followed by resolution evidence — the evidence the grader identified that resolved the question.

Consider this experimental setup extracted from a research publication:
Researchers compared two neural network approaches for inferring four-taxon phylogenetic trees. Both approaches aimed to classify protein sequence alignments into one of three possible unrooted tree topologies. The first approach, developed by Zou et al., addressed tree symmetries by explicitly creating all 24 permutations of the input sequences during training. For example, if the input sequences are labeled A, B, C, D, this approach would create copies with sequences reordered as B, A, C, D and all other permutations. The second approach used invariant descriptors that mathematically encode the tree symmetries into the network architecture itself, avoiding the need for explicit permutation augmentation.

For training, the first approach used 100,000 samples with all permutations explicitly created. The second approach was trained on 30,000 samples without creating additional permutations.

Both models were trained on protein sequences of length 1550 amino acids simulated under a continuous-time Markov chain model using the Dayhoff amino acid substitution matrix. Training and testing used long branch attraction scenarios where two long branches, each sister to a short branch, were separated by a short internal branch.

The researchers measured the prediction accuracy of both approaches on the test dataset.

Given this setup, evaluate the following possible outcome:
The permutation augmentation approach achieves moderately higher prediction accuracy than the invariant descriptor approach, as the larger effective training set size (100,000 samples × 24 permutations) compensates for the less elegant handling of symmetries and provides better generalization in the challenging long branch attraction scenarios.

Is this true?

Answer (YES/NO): NO